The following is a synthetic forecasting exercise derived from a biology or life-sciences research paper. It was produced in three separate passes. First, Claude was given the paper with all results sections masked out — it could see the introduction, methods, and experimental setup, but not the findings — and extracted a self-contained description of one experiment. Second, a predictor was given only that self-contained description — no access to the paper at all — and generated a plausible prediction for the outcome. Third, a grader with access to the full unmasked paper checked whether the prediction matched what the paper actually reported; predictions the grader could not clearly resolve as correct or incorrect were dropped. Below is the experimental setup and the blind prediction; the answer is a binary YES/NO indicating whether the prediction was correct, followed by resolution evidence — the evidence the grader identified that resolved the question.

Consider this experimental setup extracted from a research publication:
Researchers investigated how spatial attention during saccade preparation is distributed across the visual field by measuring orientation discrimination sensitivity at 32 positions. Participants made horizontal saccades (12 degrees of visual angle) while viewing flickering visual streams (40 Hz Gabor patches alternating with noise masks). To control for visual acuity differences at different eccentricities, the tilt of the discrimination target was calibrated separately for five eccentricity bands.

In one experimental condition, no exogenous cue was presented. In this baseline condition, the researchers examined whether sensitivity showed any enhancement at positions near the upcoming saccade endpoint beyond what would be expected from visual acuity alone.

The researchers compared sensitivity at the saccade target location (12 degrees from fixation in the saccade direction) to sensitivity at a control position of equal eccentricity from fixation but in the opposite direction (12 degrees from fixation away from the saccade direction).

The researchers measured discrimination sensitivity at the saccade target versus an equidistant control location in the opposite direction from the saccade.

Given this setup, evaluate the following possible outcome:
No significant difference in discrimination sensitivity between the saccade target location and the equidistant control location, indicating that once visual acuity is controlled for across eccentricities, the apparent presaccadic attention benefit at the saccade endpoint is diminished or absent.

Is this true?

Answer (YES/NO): NO